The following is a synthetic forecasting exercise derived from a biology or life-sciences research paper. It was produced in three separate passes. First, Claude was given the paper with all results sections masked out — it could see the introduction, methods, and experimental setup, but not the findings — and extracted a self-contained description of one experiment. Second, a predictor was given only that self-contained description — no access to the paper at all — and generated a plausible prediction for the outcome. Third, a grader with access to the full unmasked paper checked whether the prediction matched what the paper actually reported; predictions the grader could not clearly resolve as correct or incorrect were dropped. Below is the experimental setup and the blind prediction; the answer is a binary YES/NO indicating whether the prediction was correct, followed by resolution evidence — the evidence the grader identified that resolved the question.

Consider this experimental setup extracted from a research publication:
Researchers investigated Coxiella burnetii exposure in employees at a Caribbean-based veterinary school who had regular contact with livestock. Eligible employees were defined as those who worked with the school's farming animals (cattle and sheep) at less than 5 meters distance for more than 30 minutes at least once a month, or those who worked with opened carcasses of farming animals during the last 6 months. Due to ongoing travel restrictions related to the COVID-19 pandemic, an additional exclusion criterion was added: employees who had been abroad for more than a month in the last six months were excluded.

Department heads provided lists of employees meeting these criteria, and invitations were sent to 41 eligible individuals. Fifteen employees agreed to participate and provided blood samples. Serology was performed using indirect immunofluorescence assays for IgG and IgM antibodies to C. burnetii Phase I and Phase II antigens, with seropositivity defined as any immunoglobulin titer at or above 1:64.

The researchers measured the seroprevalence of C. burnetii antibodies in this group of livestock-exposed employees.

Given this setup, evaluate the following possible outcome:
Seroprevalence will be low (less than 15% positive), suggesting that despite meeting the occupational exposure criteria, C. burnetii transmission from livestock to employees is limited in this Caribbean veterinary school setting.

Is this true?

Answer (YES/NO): NO